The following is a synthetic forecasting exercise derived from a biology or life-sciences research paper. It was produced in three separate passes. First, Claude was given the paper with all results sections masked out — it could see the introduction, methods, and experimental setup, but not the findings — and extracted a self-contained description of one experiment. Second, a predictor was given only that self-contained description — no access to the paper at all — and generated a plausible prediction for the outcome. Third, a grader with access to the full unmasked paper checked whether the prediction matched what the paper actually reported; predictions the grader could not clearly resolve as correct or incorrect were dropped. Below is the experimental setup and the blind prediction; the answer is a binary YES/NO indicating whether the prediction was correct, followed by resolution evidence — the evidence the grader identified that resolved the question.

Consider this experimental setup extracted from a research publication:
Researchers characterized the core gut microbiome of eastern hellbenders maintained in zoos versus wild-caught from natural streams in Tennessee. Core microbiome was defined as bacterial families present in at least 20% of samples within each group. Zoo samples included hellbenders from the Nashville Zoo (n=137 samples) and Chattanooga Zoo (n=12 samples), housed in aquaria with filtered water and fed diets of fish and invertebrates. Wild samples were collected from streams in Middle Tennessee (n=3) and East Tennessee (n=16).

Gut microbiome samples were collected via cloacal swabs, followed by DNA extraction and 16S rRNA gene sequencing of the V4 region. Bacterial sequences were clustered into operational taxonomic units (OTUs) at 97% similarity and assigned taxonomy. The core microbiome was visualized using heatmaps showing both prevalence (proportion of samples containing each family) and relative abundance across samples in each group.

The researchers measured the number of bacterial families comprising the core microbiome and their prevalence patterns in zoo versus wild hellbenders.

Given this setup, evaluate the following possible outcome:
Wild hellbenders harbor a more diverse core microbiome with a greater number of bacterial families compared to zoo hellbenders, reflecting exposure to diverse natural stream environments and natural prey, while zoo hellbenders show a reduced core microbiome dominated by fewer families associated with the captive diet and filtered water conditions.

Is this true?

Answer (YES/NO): YES